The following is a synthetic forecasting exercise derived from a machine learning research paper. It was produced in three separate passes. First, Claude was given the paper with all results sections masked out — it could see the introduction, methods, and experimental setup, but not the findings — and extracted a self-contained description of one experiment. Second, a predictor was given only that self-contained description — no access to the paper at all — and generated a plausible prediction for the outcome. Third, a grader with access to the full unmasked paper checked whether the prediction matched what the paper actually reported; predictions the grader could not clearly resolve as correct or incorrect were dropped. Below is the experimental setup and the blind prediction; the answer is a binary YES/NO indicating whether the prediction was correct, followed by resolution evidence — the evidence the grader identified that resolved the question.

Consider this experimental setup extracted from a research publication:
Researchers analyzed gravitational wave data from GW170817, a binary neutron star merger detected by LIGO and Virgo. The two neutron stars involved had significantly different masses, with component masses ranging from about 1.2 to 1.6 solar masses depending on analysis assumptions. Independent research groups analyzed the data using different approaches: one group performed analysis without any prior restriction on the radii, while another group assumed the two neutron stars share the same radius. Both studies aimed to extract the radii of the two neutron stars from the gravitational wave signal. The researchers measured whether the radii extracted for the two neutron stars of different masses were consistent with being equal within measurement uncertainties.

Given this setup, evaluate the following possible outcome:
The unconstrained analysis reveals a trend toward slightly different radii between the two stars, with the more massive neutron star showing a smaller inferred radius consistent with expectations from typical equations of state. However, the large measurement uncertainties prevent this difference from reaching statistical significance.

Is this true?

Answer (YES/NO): NO